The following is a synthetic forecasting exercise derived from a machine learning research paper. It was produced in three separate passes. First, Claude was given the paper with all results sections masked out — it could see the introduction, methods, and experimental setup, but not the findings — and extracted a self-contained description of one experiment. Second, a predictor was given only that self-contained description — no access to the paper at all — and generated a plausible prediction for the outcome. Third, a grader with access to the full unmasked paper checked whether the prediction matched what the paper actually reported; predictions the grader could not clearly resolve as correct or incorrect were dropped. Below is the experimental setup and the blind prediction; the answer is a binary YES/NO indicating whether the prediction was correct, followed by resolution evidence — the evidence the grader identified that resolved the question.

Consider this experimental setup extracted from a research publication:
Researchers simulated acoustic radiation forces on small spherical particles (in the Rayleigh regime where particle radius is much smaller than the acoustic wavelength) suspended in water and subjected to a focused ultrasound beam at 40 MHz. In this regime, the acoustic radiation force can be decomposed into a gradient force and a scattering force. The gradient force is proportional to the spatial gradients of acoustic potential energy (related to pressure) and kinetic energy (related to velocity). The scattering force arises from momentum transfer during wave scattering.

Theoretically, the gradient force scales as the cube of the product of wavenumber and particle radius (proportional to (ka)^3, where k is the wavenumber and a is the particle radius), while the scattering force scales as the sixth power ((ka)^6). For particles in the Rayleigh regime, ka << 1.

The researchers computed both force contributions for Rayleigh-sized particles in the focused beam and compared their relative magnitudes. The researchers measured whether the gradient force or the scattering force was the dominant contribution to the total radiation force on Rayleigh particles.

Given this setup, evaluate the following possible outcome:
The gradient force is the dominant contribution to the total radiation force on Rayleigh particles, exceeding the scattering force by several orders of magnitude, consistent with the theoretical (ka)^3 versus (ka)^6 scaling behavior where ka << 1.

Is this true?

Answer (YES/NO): YES